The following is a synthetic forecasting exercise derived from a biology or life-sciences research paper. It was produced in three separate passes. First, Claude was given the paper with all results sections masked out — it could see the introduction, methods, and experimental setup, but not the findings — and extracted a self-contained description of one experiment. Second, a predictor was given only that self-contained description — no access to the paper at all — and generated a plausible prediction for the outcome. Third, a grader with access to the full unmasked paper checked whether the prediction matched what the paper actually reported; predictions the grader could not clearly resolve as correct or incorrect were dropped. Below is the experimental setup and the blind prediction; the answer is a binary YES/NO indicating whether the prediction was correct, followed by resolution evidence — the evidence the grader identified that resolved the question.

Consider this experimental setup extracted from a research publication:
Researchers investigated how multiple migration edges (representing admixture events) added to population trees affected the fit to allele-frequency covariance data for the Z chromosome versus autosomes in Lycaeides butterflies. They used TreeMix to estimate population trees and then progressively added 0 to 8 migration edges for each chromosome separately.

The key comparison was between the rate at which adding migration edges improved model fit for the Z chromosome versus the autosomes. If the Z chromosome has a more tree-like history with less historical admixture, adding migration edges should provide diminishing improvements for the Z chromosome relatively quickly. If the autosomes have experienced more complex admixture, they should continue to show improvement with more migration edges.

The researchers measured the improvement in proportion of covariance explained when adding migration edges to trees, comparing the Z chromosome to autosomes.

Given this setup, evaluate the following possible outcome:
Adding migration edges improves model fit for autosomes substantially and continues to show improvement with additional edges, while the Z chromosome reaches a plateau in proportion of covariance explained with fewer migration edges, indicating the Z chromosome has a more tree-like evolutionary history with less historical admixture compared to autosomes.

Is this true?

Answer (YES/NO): YES